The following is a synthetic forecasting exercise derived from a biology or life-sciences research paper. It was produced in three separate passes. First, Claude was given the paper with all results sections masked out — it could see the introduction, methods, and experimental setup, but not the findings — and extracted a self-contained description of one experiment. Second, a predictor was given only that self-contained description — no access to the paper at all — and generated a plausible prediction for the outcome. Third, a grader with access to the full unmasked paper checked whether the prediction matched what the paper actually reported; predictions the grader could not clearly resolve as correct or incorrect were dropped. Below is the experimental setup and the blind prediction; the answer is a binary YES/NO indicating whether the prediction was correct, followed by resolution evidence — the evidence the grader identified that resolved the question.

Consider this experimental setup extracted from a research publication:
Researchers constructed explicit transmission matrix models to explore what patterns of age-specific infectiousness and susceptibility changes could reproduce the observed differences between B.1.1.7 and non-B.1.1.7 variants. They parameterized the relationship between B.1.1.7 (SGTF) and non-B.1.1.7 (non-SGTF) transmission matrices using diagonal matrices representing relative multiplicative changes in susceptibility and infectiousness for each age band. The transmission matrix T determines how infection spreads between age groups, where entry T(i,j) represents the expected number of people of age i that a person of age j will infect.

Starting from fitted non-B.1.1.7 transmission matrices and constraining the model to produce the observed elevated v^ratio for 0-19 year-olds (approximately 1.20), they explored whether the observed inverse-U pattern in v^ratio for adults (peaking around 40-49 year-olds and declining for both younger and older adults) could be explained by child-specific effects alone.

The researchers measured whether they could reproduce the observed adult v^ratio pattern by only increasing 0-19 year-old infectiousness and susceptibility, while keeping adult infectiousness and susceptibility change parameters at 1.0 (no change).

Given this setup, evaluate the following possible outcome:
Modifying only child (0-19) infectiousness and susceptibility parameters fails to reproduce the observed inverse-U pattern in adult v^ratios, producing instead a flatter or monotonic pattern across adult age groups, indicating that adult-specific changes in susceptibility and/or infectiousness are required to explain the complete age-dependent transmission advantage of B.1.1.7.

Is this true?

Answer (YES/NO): NO